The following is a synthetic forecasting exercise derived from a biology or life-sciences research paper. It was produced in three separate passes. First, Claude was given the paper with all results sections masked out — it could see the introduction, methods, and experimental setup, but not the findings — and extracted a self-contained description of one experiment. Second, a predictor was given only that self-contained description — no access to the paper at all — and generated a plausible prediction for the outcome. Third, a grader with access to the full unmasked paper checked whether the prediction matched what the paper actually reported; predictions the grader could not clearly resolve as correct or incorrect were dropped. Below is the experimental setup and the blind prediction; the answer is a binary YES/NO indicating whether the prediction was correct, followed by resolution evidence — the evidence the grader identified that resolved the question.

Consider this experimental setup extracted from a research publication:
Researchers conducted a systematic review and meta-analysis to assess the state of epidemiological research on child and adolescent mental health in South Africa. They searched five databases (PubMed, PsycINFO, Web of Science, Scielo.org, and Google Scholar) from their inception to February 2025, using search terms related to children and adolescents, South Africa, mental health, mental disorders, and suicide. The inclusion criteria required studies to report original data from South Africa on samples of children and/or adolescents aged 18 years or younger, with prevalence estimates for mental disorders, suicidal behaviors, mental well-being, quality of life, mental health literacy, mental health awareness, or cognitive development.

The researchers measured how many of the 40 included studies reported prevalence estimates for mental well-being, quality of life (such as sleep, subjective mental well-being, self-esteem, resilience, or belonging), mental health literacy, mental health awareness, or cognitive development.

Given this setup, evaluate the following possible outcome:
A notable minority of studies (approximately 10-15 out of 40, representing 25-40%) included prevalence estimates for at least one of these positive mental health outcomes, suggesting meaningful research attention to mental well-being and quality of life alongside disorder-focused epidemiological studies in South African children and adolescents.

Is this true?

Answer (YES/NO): NO